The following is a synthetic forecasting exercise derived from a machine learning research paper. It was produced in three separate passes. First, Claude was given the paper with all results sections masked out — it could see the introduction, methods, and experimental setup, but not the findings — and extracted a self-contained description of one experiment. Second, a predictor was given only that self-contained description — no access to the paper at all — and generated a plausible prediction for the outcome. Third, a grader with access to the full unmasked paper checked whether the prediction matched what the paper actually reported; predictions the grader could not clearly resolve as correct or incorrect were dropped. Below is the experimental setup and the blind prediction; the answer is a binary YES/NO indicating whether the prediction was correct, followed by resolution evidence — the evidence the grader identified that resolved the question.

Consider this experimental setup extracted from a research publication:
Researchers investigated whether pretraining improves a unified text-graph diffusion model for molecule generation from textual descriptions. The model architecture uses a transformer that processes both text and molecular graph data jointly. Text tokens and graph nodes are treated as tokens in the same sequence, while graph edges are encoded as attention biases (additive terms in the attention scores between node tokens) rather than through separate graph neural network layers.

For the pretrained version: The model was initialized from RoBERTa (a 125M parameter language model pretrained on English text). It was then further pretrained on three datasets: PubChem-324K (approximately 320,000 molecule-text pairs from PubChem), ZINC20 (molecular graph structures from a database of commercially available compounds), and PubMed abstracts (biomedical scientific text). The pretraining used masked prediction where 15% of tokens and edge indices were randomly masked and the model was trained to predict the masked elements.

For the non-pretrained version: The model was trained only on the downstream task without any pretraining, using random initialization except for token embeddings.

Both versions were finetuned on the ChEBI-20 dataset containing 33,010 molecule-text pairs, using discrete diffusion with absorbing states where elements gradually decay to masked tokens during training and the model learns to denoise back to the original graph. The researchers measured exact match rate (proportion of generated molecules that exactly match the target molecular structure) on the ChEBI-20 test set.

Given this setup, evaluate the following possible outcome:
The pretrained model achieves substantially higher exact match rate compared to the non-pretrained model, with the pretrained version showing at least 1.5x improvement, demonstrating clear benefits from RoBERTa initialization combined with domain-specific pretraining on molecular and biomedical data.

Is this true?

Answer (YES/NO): YES